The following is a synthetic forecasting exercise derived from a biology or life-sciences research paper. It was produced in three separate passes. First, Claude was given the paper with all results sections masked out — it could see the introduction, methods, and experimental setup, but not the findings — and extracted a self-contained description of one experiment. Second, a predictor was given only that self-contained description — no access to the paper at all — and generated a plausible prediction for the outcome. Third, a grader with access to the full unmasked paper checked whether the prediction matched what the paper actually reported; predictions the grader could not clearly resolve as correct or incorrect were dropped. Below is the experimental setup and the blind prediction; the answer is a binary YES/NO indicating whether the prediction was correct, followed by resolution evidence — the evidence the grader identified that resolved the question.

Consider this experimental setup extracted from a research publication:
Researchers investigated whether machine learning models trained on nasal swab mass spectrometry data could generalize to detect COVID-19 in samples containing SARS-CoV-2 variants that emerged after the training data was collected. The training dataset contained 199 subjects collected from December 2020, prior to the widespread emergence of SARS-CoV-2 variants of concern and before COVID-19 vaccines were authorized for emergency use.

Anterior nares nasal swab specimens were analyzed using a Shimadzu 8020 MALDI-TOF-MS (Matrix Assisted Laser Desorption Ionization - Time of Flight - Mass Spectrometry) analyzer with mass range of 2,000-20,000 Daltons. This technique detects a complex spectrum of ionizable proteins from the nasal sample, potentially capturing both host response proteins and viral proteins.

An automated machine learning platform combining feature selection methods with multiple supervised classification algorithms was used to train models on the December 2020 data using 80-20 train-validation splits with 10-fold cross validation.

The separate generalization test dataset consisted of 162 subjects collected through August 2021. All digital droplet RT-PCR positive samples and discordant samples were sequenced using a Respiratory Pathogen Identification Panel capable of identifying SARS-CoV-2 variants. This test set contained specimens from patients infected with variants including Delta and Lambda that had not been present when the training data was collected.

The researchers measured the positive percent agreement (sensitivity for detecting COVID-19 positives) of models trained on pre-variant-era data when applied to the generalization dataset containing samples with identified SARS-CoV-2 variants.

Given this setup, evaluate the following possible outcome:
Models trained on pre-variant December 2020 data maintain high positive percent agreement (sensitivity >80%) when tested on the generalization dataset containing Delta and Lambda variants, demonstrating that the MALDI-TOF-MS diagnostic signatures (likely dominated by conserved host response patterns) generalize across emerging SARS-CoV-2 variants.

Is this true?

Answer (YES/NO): YES